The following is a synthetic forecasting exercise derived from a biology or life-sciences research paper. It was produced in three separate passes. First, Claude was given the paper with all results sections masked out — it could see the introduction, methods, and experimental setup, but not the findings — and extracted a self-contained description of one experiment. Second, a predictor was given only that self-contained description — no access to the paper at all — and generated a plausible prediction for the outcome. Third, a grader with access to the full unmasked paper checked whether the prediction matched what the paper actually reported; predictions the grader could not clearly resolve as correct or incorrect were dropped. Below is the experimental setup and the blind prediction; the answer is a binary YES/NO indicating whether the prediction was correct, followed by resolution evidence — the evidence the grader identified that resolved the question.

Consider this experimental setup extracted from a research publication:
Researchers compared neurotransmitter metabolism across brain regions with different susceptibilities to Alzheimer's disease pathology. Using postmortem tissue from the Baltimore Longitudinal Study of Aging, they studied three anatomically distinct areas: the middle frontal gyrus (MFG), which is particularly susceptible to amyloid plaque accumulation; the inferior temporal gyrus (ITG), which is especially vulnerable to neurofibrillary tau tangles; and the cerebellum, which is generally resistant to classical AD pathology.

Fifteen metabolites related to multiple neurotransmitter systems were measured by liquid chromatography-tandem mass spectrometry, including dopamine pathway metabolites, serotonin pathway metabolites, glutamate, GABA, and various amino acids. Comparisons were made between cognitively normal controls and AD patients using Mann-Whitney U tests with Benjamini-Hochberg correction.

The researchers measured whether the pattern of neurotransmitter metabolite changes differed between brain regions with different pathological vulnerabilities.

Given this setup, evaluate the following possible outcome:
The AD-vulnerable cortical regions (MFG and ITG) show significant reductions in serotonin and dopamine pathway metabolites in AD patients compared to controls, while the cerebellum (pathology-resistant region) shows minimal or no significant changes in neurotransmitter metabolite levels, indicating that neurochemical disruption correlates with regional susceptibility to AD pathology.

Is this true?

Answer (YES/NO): NO